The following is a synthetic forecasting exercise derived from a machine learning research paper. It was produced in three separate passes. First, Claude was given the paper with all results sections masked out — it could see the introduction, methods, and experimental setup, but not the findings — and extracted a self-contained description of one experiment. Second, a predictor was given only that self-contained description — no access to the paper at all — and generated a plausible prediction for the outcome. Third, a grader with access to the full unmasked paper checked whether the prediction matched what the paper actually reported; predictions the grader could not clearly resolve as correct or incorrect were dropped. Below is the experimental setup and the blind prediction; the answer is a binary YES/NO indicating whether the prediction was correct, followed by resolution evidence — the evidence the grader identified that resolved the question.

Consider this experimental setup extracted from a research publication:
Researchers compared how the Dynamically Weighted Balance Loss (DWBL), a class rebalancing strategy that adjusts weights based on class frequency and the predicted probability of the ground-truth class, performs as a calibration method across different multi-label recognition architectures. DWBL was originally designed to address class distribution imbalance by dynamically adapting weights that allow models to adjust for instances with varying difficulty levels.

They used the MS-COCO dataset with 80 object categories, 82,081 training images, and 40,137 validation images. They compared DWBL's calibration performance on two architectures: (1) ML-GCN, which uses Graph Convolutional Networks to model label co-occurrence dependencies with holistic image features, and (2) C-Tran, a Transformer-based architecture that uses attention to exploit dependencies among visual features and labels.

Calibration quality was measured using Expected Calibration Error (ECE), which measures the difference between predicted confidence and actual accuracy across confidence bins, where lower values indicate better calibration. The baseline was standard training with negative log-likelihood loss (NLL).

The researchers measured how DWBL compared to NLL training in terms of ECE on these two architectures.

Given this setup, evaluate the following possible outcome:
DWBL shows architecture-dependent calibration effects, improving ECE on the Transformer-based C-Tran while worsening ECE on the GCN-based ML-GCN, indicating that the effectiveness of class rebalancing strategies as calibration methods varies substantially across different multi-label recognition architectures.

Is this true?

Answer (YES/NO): YES